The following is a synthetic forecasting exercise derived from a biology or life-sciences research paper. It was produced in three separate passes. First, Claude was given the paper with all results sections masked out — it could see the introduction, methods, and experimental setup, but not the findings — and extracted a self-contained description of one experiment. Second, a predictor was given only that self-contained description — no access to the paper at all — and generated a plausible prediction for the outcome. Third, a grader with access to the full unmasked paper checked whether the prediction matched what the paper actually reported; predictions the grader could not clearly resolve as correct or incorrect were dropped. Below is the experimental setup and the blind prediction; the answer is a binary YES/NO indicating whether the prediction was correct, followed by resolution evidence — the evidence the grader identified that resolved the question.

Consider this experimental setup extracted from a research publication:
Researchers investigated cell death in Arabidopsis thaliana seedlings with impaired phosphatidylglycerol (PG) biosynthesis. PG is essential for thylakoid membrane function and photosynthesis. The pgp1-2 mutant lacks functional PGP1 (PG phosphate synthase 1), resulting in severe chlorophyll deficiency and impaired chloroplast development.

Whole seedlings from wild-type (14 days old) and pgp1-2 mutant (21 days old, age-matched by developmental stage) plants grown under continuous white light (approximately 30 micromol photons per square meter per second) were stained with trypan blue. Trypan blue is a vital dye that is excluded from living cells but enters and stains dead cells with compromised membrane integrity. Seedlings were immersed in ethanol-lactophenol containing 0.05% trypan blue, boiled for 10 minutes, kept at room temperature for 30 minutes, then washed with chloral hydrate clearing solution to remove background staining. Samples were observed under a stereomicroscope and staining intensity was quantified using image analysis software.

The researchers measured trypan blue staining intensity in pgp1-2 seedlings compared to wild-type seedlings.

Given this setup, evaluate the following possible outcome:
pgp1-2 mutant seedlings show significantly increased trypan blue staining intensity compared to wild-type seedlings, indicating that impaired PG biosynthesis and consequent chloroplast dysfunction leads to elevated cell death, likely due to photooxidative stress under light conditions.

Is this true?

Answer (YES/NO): NO